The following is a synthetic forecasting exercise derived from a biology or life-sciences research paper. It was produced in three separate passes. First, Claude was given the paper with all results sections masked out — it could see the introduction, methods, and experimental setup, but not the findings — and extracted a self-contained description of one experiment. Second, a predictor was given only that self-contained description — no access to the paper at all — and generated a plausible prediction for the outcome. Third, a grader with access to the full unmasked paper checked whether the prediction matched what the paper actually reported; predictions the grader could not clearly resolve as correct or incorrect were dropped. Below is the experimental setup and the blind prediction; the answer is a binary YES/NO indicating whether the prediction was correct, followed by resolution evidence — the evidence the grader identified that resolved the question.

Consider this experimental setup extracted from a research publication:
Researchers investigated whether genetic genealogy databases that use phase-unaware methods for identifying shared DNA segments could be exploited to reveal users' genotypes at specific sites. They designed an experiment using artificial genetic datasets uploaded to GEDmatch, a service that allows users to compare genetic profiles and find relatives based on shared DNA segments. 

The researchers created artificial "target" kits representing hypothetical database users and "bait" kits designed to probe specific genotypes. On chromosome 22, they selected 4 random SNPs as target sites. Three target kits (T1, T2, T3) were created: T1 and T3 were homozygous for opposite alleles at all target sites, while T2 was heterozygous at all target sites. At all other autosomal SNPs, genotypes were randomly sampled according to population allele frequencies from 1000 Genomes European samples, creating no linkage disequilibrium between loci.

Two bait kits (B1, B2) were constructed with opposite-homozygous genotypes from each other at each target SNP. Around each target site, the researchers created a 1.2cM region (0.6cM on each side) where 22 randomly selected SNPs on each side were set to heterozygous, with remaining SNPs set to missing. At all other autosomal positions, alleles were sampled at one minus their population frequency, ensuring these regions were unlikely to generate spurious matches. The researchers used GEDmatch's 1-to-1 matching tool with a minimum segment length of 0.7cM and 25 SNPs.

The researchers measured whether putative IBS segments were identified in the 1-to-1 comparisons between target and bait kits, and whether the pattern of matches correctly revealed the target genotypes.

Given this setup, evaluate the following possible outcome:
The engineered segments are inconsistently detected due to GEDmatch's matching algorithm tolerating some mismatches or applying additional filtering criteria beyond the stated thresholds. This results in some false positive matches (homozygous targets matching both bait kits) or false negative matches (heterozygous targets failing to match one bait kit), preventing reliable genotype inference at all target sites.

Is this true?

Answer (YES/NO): NO